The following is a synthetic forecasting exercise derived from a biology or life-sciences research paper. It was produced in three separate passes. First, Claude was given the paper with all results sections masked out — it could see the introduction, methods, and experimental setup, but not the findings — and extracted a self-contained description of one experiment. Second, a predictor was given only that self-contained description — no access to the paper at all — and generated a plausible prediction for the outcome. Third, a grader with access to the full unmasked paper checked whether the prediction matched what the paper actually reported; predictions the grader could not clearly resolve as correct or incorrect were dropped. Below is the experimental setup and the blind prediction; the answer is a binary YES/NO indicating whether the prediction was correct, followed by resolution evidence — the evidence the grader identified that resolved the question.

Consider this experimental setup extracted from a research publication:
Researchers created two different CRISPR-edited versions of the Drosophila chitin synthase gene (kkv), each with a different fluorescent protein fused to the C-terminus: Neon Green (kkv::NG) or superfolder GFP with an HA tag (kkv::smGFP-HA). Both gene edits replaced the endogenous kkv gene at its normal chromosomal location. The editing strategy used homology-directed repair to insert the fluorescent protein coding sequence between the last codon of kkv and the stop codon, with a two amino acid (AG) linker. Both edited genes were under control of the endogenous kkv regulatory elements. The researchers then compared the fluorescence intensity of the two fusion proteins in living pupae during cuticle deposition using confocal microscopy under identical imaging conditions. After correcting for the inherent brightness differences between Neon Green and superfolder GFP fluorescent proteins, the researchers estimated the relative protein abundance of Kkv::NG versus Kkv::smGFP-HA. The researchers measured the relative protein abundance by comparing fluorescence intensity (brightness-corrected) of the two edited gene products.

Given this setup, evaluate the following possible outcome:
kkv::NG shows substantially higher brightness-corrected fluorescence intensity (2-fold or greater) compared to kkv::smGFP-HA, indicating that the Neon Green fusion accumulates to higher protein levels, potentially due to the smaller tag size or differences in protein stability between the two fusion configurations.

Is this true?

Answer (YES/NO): YES